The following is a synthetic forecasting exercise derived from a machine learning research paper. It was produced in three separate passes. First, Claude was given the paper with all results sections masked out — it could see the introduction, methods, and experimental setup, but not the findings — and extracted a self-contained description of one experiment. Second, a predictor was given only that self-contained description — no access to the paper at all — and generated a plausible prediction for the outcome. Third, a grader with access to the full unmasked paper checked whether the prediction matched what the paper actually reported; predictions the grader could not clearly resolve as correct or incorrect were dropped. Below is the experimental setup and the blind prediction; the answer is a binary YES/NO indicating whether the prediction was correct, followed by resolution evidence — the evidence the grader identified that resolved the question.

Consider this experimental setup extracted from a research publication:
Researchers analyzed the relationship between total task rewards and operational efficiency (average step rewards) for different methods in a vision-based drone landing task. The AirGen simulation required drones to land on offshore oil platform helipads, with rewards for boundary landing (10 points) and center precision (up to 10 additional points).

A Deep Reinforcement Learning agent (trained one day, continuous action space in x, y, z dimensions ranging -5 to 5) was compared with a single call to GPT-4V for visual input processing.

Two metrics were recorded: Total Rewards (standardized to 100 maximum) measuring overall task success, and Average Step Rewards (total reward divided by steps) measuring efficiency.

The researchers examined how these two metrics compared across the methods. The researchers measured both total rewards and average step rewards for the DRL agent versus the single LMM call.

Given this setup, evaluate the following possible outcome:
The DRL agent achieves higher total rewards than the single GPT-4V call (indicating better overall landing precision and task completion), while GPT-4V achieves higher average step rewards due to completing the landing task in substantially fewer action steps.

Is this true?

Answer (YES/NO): YES